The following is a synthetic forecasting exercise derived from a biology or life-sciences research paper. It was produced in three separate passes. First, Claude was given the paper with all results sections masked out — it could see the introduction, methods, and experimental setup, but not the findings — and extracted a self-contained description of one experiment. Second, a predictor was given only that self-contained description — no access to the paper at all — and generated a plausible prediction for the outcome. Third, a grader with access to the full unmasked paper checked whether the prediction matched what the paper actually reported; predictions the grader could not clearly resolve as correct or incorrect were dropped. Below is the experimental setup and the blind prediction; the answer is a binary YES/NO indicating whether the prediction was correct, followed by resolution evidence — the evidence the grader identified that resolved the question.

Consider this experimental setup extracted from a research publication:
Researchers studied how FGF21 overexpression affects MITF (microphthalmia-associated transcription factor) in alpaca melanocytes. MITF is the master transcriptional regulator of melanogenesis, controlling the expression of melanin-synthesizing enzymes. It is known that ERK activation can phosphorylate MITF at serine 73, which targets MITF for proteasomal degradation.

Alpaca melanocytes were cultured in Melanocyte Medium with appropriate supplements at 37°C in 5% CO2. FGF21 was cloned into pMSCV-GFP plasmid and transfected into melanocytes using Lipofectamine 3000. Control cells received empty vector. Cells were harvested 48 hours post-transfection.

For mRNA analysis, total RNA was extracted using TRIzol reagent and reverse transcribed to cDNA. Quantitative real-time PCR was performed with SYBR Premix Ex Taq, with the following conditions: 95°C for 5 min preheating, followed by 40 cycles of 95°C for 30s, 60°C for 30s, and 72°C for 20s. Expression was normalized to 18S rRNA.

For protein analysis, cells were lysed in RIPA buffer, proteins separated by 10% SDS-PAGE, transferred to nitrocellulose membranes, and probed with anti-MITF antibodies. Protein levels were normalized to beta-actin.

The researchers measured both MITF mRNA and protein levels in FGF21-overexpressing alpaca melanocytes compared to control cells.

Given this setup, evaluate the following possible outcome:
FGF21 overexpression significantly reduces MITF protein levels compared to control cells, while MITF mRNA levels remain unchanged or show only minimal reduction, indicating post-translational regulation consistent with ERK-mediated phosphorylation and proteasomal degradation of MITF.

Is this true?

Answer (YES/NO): NO